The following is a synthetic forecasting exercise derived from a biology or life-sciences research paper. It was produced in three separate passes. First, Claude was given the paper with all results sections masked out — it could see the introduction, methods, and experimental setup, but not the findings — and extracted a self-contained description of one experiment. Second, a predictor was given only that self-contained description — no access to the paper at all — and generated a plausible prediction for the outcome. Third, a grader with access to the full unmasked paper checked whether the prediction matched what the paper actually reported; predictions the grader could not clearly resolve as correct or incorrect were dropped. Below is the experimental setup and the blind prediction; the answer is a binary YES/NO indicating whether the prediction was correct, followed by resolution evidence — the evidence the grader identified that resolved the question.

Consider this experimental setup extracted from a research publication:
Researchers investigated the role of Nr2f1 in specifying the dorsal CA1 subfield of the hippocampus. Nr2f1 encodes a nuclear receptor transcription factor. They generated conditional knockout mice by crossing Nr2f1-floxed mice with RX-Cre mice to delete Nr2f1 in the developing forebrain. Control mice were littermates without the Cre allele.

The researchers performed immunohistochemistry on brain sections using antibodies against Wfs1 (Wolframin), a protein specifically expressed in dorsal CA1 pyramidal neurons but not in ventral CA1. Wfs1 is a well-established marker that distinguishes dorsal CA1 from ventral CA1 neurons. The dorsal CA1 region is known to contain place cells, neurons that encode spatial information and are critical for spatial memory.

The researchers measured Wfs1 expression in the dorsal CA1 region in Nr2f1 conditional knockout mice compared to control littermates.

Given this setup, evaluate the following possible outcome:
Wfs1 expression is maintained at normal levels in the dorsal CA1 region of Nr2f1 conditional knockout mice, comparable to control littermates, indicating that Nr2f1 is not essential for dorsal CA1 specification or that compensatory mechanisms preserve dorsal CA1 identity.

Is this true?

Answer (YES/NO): NO